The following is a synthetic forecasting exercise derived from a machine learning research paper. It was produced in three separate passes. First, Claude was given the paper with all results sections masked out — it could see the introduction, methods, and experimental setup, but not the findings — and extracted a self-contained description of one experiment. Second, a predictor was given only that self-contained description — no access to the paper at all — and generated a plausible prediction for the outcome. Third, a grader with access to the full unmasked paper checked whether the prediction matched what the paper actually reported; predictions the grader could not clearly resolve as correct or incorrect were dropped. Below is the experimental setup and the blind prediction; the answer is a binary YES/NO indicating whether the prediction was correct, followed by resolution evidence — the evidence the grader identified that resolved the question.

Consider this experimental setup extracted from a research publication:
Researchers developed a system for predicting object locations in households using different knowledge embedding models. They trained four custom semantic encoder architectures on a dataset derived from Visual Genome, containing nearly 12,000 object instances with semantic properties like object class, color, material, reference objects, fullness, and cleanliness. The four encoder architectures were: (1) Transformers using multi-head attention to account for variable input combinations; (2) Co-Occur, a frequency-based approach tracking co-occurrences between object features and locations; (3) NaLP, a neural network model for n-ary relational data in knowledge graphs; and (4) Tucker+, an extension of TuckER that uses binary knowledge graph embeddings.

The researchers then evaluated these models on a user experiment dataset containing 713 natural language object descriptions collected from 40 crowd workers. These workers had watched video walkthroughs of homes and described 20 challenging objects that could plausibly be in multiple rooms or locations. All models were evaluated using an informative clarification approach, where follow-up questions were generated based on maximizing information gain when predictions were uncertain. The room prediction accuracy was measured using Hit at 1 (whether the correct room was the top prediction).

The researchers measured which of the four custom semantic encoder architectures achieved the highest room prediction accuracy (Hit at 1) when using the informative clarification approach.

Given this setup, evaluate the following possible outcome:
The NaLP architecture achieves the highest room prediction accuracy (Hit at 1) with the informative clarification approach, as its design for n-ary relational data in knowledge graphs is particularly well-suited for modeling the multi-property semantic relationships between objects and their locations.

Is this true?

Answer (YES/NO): NO